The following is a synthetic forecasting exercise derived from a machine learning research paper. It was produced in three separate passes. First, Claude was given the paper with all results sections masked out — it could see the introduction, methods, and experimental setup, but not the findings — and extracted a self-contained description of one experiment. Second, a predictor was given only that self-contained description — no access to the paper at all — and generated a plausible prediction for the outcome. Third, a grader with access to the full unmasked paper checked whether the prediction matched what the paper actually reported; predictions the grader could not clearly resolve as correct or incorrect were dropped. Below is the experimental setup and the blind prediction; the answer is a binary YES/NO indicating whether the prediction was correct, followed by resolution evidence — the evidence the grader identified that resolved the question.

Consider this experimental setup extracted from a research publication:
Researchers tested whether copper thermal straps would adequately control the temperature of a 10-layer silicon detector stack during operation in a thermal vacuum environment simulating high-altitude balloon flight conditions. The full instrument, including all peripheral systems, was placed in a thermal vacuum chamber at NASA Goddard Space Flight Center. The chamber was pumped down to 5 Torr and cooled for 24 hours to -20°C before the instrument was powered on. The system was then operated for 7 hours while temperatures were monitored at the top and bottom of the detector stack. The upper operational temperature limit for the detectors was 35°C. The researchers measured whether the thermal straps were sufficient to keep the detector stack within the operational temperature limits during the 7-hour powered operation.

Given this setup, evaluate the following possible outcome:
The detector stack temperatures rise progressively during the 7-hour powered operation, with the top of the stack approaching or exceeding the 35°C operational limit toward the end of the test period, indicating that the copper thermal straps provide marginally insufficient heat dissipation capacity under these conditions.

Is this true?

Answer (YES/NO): NO